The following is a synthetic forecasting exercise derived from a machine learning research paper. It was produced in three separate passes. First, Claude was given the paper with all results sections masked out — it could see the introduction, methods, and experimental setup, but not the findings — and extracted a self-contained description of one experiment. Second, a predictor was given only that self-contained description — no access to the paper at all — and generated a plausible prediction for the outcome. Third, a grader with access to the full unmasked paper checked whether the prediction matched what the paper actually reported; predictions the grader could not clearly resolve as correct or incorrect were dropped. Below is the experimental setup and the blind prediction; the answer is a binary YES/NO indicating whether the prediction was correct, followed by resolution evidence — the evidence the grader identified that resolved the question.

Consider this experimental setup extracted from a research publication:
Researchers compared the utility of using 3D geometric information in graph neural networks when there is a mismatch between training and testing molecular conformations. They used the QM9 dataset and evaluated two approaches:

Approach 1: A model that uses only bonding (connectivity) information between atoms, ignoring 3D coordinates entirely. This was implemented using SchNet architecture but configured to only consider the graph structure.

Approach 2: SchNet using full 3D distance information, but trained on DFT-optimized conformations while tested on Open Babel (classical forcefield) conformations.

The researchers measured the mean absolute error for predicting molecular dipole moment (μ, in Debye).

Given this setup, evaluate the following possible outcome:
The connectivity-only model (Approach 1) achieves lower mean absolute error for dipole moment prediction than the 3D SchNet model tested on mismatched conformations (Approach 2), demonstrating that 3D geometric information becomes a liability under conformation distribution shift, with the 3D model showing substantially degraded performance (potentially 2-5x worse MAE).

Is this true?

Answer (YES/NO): NO